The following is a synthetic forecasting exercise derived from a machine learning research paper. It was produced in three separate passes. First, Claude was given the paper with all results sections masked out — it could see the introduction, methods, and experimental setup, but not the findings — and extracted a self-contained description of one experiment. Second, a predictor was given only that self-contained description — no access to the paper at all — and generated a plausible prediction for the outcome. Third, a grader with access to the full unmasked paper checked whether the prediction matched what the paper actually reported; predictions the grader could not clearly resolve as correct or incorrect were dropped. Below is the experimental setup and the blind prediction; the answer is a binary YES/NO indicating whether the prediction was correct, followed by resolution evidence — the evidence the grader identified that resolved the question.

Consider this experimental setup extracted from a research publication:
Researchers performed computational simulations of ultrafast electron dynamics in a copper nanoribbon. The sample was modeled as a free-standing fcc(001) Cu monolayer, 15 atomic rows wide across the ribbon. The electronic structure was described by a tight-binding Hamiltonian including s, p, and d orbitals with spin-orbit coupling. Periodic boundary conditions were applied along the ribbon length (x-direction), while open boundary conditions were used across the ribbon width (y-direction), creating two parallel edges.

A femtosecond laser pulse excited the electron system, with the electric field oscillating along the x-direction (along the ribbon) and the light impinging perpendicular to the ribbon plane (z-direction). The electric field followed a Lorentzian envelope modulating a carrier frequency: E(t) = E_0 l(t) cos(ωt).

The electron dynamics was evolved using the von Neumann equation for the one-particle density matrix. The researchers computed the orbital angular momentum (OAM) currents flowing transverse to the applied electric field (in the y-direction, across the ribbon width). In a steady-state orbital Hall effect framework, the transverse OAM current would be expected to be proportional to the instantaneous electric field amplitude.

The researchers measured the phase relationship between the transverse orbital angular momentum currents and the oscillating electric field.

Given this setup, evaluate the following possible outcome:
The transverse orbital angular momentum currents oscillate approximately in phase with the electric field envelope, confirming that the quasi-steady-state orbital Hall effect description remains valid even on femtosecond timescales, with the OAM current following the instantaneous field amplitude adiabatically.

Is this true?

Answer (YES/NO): NO